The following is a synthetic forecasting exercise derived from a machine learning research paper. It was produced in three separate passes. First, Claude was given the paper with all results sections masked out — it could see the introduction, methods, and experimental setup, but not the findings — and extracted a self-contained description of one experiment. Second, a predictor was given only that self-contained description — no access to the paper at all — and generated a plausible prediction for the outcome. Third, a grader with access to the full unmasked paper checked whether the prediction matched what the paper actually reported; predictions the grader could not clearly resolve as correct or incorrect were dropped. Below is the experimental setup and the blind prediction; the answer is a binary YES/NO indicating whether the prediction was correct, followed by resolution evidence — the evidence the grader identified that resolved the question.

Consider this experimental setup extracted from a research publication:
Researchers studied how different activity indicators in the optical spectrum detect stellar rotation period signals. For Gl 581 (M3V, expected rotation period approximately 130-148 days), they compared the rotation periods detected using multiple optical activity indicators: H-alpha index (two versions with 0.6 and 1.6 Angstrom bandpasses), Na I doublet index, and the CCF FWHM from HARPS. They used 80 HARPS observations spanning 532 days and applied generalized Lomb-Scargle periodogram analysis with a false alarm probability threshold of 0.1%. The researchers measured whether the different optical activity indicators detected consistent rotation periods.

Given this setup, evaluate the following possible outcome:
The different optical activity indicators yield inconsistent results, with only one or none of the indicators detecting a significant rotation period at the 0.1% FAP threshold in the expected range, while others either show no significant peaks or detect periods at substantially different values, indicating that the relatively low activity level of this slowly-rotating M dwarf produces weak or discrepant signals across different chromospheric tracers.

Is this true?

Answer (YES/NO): NO